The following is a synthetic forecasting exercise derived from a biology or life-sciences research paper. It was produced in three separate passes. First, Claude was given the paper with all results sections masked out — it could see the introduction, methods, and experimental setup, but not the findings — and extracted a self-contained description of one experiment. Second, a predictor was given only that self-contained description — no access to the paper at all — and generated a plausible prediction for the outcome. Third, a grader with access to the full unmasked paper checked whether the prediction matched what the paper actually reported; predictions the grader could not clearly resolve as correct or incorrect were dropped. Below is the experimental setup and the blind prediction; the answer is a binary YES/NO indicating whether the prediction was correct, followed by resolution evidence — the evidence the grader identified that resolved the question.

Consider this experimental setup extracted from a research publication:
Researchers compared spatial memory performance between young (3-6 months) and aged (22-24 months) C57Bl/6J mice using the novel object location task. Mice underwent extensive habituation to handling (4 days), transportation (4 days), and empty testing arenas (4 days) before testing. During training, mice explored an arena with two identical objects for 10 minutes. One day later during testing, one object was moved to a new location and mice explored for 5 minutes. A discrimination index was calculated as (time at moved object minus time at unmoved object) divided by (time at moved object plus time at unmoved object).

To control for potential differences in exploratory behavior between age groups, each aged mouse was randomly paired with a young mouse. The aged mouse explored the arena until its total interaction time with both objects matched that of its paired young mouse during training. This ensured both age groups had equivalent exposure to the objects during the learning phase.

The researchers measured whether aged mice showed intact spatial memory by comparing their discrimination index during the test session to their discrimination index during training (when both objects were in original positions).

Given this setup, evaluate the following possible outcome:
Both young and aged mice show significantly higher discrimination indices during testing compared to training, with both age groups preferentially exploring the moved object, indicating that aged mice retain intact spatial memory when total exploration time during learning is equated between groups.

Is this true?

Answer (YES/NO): NO